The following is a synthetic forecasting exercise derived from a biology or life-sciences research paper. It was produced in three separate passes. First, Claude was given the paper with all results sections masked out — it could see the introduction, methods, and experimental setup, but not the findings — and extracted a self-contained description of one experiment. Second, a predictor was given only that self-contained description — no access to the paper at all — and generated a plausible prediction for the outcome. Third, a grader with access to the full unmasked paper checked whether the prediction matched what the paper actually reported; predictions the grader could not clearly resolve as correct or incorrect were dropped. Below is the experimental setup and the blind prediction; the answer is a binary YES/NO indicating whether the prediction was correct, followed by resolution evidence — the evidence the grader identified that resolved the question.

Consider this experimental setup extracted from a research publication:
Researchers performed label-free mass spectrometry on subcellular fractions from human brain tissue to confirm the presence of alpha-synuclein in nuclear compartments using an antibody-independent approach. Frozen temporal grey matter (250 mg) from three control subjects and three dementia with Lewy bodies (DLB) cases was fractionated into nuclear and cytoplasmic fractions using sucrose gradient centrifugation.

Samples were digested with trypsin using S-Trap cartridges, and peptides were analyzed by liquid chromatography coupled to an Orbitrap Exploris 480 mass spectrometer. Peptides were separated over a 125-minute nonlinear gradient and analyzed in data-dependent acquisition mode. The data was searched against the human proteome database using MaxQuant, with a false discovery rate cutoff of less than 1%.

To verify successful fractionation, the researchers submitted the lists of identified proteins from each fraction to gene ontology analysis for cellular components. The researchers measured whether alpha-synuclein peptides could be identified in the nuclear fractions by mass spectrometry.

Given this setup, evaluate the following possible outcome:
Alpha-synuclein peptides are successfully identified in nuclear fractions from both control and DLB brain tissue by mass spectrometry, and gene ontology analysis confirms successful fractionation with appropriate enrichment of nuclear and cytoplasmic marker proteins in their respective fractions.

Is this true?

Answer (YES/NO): YES